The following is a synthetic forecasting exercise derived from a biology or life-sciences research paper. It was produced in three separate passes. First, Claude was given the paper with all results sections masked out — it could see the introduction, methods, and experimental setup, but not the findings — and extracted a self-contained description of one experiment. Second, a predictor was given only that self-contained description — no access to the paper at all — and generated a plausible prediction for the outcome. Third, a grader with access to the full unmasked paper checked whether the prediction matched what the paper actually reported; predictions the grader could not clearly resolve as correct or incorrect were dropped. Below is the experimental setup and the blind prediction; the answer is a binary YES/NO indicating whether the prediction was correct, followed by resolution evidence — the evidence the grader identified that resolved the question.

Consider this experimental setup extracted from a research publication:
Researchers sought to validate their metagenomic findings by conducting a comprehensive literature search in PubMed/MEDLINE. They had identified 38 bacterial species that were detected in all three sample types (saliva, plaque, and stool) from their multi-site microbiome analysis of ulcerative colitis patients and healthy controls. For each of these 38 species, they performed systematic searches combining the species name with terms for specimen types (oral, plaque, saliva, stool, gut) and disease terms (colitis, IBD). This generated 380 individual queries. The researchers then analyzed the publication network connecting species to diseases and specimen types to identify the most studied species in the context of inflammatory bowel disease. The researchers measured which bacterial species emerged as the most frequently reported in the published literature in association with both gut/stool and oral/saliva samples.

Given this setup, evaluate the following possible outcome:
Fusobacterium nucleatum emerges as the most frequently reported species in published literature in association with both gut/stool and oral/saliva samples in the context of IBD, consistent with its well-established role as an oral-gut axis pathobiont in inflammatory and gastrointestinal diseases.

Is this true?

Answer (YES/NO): NO